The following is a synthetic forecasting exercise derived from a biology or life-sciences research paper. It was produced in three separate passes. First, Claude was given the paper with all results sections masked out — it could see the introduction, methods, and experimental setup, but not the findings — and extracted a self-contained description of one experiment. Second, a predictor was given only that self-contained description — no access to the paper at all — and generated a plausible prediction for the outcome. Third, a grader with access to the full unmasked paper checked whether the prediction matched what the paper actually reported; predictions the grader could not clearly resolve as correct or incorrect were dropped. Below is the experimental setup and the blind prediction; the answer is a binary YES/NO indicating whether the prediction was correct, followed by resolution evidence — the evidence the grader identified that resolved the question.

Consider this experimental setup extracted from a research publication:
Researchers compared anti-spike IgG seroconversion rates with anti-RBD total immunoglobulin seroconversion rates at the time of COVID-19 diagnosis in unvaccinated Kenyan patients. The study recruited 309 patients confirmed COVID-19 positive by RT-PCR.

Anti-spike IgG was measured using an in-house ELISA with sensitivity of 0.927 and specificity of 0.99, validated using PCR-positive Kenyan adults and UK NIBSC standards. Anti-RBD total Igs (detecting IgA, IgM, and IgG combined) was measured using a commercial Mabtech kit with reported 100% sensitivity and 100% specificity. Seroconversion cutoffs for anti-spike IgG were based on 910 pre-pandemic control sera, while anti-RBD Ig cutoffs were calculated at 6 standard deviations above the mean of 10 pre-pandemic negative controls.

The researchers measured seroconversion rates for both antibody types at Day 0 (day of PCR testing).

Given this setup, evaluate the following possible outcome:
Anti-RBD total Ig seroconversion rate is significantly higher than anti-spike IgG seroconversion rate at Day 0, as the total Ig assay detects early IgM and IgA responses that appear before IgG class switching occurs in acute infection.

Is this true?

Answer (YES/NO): NO